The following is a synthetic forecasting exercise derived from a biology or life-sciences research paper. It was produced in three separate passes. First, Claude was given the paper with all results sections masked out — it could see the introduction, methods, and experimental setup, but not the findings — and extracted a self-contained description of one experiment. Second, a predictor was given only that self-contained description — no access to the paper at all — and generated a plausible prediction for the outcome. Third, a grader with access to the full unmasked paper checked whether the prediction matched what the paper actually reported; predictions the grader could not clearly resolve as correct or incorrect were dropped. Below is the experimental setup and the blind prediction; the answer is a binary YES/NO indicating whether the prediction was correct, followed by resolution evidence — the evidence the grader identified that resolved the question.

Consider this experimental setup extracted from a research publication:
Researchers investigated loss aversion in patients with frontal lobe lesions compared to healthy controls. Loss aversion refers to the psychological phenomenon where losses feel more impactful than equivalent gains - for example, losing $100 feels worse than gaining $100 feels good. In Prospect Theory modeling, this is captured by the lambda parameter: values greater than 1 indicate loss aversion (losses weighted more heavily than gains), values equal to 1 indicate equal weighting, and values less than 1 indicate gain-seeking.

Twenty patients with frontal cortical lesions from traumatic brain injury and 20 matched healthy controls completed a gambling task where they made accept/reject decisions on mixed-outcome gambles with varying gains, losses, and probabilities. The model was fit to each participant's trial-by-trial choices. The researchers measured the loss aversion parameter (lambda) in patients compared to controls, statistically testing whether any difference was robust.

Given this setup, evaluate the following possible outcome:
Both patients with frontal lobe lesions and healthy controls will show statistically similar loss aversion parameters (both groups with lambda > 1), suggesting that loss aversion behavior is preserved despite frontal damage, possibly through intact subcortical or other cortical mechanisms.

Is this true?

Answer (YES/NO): YES